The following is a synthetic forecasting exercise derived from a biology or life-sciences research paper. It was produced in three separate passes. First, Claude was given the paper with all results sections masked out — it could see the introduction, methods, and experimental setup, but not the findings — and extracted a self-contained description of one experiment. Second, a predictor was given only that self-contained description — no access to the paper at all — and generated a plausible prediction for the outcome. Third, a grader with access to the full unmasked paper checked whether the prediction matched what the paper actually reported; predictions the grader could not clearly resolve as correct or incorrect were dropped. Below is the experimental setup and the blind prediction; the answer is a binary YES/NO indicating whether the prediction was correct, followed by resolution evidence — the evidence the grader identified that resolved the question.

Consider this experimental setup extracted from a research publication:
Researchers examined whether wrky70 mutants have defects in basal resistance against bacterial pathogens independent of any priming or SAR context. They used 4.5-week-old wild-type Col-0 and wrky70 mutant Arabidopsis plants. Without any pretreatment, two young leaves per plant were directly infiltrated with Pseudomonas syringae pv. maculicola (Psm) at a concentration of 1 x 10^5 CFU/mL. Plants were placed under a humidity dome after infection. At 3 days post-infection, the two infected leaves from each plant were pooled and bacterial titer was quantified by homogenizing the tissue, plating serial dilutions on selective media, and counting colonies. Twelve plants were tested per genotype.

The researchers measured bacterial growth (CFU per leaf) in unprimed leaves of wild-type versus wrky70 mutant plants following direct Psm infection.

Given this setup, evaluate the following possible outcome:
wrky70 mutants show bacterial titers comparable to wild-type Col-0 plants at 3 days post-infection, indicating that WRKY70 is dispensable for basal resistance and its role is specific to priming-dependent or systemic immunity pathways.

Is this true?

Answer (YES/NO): NO